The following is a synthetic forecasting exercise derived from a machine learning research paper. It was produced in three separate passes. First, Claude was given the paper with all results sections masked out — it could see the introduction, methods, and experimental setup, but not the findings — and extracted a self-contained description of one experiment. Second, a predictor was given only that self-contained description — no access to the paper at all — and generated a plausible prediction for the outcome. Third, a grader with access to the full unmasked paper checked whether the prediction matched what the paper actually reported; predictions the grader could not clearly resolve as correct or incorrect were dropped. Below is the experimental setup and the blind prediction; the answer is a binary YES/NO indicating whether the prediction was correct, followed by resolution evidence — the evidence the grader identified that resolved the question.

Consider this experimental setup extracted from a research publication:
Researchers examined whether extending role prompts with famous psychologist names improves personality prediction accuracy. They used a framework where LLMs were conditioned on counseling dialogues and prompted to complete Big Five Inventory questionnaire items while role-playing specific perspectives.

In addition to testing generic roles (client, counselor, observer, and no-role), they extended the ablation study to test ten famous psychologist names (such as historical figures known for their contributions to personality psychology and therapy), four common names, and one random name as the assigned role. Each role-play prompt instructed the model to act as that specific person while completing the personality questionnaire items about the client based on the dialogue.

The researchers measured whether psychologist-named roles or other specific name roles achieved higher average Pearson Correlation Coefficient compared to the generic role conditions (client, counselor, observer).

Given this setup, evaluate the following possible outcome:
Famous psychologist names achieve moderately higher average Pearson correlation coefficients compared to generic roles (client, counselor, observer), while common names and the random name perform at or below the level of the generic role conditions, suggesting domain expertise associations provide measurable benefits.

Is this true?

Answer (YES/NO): NO